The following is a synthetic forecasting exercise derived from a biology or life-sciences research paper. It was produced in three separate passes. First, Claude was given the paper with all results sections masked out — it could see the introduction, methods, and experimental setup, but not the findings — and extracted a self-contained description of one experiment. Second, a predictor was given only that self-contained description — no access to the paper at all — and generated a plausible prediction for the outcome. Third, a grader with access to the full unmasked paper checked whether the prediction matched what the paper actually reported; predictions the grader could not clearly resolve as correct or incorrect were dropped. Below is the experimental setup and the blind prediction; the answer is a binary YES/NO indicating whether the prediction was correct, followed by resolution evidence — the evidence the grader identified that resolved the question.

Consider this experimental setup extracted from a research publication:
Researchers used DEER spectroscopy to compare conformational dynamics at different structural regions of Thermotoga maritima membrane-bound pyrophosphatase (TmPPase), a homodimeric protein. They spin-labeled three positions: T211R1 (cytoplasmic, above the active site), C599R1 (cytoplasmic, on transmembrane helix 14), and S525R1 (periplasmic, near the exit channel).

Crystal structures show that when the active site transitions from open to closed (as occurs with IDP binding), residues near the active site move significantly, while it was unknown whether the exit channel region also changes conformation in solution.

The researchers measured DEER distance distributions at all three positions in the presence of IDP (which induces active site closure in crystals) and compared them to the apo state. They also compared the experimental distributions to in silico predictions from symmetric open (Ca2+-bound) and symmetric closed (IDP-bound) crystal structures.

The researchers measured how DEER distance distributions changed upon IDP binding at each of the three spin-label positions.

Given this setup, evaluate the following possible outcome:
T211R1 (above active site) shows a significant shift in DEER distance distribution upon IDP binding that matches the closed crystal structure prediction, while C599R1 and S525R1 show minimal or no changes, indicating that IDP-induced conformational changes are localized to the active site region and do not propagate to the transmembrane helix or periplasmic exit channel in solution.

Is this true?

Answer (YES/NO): NO